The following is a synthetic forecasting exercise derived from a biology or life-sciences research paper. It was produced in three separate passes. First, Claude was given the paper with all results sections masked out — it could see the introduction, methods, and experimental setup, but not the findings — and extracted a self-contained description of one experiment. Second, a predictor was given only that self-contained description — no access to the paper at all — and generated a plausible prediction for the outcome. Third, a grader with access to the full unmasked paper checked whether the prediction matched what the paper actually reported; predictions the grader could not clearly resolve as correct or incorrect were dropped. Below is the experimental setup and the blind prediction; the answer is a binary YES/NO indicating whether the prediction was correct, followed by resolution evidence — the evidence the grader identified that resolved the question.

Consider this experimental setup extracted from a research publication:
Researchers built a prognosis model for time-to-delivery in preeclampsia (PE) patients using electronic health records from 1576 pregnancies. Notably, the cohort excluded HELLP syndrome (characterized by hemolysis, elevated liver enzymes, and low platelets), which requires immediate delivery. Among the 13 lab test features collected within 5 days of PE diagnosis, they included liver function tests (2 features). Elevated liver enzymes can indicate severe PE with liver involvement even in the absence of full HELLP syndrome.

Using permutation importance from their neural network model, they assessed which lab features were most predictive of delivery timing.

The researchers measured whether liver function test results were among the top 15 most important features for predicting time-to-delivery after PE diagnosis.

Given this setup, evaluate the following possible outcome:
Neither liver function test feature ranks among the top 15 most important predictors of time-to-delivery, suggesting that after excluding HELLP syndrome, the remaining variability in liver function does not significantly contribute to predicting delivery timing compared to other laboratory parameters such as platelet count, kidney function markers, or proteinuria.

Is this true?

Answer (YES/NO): NO